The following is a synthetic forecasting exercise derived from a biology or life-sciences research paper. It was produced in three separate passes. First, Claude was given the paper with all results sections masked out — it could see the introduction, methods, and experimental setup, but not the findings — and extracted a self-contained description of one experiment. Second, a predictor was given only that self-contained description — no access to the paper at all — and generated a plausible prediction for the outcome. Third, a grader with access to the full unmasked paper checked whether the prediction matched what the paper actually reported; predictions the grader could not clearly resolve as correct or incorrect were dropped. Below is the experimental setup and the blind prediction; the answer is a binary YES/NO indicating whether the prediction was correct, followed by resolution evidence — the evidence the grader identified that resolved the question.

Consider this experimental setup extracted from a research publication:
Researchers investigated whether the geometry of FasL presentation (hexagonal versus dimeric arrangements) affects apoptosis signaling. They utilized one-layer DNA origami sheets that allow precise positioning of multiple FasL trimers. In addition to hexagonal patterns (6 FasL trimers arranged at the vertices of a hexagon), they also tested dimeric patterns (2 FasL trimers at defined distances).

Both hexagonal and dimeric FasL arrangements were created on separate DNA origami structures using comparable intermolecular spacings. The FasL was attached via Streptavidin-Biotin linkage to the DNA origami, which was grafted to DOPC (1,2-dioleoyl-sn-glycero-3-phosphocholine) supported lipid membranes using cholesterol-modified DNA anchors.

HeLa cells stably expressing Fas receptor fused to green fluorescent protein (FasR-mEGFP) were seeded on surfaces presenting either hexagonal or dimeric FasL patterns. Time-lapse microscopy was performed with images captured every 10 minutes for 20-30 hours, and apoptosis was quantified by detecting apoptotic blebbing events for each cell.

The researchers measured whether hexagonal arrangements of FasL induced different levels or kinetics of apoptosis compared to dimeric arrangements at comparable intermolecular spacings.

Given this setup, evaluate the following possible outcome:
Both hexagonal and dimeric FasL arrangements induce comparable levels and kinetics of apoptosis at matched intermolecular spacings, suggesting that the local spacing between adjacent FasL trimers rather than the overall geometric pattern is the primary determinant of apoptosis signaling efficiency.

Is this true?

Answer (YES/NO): NO